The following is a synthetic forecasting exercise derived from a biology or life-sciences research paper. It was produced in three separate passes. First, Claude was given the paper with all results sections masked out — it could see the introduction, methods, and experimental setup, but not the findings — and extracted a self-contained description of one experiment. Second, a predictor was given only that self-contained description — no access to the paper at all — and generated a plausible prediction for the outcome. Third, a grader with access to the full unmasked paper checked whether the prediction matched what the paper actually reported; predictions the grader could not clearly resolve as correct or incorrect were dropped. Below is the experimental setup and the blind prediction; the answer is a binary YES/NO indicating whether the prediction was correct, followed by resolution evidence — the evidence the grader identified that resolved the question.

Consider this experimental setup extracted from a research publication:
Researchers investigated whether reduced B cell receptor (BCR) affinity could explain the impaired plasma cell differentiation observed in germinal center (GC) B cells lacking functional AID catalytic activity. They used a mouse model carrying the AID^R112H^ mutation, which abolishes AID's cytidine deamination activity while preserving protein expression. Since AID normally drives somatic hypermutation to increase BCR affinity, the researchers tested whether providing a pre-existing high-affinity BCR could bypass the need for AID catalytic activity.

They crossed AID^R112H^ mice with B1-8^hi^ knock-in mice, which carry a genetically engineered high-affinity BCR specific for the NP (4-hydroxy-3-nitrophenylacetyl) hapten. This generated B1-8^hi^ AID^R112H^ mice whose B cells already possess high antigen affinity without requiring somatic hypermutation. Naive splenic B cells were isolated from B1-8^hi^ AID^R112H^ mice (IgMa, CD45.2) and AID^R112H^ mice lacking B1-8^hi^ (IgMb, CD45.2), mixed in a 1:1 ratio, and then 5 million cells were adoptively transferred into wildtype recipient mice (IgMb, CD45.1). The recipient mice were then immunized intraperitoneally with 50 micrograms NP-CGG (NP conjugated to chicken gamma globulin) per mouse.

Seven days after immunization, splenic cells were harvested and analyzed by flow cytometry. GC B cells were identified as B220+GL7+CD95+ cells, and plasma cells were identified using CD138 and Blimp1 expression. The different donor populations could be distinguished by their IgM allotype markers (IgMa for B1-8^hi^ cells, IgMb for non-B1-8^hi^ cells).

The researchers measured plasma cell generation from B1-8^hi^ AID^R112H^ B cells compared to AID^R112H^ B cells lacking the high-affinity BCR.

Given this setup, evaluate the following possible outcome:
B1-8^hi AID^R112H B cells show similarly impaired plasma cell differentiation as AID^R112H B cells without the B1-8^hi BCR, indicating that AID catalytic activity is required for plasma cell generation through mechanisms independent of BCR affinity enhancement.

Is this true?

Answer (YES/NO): YES